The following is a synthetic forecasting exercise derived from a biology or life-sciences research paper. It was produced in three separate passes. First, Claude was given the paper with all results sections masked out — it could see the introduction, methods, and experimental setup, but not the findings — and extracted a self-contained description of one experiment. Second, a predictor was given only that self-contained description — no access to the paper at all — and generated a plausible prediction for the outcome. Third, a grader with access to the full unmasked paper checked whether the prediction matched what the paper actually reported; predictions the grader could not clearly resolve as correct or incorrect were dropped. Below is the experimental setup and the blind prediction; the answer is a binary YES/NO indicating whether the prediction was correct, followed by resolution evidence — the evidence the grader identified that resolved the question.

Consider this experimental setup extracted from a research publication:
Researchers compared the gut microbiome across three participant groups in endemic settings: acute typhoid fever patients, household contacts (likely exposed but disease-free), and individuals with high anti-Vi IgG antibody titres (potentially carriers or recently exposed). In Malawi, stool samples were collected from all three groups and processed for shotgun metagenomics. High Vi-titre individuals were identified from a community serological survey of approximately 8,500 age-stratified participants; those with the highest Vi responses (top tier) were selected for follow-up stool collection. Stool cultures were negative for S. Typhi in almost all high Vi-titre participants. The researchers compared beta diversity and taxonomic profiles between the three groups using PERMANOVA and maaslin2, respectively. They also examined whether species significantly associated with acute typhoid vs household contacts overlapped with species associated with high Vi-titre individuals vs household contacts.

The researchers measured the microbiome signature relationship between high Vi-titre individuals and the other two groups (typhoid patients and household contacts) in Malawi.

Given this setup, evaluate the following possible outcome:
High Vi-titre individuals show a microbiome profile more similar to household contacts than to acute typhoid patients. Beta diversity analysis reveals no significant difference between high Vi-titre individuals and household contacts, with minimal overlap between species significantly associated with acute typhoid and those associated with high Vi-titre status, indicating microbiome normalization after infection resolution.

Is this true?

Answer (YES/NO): NO